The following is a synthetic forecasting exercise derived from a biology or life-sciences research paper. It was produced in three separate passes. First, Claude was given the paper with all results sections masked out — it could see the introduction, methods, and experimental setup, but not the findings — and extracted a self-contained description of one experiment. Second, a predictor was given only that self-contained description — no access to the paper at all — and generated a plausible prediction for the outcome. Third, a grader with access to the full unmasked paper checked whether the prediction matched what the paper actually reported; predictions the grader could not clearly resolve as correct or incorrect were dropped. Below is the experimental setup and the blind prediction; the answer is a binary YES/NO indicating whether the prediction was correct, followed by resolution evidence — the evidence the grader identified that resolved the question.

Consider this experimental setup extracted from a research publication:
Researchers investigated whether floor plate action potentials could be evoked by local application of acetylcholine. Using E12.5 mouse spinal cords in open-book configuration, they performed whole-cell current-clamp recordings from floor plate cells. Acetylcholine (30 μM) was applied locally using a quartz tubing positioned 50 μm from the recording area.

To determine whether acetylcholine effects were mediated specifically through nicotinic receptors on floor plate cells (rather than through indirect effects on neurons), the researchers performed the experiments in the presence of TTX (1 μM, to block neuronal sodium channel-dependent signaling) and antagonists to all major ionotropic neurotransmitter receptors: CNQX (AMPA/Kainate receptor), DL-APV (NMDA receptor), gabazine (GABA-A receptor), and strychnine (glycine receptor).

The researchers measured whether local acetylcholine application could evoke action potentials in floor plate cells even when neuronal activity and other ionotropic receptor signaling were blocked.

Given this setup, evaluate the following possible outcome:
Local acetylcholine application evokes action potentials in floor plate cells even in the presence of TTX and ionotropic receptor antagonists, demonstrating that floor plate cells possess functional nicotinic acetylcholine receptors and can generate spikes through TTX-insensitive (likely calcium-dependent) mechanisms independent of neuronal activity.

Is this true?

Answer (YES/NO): YES